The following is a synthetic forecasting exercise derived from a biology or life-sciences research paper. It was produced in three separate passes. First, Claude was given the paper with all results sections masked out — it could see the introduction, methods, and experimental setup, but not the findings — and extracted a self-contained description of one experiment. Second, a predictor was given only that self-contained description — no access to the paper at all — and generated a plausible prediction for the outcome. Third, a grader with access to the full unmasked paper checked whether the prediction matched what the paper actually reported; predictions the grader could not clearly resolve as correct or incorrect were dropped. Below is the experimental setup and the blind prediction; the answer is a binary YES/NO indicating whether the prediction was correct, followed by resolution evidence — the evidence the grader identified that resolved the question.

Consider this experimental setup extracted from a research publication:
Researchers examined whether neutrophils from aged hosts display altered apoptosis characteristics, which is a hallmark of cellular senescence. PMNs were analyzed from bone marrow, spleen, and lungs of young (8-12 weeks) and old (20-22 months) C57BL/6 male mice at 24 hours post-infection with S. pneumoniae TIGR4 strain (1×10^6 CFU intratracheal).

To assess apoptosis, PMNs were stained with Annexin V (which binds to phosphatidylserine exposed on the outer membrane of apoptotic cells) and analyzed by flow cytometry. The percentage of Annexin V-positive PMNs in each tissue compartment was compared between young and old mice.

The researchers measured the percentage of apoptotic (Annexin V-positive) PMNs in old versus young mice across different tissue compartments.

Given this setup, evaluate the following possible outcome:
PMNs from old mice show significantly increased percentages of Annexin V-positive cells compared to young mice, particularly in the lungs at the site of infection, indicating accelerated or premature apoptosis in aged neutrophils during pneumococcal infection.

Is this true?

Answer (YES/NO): NO